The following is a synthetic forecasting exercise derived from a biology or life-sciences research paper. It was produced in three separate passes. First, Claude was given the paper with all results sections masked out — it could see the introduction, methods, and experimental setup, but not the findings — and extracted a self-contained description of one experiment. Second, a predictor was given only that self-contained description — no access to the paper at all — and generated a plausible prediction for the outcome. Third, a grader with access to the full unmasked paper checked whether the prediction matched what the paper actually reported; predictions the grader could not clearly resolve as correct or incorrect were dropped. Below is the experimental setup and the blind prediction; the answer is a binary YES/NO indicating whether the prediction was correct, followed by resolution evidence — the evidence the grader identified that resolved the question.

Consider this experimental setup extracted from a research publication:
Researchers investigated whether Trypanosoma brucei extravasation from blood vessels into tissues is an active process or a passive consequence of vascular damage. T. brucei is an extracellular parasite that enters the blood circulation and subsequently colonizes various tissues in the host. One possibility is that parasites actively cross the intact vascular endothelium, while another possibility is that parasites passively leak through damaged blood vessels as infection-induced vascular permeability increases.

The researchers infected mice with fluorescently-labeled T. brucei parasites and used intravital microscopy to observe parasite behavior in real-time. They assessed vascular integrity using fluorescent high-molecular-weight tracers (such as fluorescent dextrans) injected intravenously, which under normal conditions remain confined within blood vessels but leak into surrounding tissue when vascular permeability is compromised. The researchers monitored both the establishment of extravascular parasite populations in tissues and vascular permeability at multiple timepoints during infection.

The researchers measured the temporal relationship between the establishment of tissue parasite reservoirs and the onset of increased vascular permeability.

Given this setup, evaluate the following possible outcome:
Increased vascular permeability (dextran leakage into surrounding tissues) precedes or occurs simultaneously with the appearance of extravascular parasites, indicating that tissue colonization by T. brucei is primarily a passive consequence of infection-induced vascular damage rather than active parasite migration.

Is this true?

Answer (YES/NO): NO